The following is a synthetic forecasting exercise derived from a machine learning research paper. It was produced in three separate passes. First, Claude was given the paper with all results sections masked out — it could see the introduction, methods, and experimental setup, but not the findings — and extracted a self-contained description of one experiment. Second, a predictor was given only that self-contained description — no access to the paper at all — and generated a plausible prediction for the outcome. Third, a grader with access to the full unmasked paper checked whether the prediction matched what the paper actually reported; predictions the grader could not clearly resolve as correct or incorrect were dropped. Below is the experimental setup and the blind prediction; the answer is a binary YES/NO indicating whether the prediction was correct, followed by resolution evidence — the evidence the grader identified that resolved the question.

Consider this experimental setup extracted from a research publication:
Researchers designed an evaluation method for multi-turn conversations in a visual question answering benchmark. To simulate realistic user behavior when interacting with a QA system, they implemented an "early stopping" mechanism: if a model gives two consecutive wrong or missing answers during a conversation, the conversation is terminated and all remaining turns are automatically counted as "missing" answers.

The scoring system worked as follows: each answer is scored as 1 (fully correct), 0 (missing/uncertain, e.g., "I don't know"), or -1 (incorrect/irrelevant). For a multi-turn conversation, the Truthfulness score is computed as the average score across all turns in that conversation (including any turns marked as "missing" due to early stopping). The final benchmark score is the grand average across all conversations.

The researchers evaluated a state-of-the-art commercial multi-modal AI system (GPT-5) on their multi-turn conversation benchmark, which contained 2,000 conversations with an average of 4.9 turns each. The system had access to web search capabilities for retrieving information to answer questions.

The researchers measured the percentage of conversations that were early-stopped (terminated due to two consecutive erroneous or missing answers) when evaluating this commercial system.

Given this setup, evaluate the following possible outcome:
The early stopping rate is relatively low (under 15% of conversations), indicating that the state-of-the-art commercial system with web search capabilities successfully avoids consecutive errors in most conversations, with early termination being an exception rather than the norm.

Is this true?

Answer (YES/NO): NO